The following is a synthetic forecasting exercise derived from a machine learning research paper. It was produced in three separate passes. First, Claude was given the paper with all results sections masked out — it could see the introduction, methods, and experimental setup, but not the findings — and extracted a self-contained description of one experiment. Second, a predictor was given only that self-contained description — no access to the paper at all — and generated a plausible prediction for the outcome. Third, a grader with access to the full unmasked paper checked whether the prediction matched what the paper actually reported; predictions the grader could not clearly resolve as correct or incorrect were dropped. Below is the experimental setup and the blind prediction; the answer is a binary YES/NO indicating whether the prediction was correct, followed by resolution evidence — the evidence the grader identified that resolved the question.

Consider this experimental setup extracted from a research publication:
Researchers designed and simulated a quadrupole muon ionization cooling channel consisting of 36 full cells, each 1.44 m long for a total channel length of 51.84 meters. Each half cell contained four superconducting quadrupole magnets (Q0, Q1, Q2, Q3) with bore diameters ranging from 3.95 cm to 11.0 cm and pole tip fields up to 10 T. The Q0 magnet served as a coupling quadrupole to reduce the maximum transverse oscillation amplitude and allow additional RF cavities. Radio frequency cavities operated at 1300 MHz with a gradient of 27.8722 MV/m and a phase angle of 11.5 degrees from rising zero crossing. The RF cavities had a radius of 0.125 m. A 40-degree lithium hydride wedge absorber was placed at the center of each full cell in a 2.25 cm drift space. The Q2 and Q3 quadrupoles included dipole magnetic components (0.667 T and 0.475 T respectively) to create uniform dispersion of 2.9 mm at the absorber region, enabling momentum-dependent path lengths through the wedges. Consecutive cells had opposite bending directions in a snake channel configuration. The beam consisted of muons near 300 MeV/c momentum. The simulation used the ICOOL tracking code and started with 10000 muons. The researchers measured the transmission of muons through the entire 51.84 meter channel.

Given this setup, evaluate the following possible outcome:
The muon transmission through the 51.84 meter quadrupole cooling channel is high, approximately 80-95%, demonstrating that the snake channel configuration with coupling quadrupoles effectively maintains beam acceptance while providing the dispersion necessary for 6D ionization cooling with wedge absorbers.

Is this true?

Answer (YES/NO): NO